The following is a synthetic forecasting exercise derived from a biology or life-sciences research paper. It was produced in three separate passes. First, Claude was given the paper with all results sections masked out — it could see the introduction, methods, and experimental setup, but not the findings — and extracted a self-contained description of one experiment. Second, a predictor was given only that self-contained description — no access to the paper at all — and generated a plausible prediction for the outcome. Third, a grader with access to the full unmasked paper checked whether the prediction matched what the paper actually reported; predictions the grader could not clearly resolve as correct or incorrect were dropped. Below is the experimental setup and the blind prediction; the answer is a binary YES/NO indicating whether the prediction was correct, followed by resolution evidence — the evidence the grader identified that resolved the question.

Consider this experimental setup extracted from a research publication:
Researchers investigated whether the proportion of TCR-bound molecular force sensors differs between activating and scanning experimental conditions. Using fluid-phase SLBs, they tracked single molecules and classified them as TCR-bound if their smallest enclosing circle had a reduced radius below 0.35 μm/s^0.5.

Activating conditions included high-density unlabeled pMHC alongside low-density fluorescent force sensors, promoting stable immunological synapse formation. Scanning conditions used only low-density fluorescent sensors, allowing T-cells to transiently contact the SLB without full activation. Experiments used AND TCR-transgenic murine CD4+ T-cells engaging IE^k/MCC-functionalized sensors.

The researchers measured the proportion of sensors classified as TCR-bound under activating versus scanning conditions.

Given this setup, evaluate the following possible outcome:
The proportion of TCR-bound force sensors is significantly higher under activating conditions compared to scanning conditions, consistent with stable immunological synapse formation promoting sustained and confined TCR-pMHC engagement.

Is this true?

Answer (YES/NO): YES